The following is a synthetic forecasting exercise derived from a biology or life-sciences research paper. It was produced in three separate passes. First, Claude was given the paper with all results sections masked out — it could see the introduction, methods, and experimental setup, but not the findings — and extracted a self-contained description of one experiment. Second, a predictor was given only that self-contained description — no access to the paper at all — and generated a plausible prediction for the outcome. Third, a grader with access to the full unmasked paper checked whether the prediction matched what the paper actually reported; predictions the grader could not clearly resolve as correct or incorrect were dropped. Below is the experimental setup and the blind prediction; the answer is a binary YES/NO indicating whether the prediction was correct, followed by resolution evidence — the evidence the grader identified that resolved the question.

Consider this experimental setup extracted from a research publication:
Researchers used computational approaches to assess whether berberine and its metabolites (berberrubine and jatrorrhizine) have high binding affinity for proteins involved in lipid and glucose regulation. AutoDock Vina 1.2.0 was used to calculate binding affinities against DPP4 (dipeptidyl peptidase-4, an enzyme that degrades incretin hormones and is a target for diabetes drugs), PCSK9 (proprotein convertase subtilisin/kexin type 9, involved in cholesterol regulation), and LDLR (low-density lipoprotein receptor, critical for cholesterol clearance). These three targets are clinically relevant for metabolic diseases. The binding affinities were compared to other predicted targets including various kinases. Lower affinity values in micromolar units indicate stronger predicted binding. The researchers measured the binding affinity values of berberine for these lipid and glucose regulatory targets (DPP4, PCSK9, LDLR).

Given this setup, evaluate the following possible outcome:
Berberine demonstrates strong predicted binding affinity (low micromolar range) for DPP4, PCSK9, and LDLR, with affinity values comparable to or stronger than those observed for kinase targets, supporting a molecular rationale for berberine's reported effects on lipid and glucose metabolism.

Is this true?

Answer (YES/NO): NO